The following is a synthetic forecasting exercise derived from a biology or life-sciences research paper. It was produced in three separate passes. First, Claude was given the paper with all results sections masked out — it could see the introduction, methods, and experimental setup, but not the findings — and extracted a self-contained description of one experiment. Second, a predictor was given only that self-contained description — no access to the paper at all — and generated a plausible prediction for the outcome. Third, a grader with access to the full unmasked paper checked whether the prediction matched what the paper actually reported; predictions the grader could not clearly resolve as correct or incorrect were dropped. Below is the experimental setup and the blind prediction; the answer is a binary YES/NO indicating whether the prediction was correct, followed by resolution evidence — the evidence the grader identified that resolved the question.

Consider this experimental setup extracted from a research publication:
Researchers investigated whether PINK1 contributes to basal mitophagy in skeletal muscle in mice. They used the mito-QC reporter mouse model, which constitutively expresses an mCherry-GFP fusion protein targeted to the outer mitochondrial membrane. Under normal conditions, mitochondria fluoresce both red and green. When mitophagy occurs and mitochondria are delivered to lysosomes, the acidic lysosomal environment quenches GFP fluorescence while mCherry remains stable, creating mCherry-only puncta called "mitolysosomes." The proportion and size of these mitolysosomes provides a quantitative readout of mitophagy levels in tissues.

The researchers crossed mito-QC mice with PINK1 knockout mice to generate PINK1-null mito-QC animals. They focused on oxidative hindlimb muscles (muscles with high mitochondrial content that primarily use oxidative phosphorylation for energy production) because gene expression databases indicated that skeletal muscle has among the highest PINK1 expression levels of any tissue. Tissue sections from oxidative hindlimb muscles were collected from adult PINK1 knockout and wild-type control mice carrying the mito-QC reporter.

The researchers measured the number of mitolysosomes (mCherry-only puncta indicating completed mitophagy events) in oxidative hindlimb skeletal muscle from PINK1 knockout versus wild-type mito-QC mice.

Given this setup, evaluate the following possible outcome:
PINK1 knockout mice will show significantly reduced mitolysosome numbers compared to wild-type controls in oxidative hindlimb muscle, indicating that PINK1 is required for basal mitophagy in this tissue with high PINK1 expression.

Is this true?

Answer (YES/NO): YES